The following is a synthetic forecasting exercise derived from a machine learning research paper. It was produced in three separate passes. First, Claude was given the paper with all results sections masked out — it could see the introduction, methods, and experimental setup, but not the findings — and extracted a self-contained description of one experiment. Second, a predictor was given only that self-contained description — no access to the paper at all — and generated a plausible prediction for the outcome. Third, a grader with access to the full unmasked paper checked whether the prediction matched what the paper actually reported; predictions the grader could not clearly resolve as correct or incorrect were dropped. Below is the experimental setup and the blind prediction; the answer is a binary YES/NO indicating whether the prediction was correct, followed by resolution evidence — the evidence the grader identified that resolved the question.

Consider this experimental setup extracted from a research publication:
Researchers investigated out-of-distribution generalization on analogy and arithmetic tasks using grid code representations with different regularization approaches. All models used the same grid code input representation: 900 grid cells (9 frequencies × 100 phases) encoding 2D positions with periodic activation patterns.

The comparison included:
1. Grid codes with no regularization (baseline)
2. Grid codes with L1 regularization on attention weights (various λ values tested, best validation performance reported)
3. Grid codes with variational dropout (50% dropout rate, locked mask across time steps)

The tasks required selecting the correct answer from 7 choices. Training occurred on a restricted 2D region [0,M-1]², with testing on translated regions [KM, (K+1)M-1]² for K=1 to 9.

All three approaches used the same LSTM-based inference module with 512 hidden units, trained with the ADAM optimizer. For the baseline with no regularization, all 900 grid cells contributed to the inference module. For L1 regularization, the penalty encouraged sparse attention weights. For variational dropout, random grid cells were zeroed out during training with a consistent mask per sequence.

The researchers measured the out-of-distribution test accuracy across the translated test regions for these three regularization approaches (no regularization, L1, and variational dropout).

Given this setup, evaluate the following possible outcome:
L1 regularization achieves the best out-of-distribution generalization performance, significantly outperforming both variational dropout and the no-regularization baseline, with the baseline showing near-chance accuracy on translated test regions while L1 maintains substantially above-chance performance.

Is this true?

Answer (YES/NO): NO